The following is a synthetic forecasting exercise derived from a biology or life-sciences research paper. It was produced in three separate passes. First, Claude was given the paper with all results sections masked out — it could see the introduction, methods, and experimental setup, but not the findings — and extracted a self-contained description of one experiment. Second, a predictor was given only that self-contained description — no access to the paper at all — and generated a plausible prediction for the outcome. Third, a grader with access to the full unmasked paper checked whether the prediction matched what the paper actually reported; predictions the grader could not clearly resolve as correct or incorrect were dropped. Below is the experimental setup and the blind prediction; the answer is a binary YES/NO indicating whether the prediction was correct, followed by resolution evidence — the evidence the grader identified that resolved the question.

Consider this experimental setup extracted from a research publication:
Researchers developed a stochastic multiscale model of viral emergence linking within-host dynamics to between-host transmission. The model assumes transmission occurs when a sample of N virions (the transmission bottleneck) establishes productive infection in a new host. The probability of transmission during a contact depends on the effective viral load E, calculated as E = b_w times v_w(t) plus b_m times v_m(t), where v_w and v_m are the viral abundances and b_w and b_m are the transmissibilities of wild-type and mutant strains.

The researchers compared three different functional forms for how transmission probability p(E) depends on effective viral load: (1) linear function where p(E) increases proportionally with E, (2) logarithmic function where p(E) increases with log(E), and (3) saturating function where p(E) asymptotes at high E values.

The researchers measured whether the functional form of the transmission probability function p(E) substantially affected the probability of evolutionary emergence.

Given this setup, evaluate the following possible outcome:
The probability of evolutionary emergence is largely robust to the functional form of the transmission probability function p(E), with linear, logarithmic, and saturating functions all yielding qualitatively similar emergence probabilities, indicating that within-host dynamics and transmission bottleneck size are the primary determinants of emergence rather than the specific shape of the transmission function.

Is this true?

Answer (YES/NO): YES